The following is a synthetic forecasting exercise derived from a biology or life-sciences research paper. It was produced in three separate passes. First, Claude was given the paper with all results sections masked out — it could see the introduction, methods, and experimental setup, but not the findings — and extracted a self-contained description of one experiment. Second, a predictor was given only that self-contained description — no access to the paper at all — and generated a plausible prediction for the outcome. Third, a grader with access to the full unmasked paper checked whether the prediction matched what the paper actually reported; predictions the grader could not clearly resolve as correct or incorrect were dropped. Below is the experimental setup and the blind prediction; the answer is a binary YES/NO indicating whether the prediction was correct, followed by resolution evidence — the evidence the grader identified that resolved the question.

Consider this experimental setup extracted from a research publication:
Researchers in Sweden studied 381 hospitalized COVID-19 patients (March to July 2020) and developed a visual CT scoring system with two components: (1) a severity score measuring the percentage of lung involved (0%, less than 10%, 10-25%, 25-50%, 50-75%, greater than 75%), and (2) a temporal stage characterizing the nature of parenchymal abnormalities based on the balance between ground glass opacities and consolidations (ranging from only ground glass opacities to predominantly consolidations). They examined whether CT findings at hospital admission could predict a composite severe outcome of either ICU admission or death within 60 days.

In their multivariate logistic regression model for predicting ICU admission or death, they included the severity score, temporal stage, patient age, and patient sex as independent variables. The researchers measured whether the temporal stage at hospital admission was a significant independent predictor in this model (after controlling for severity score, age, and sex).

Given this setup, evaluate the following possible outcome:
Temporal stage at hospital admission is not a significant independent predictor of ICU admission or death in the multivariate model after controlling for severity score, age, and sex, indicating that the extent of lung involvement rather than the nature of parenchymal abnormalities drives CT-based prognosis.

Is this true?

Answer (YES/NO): YES